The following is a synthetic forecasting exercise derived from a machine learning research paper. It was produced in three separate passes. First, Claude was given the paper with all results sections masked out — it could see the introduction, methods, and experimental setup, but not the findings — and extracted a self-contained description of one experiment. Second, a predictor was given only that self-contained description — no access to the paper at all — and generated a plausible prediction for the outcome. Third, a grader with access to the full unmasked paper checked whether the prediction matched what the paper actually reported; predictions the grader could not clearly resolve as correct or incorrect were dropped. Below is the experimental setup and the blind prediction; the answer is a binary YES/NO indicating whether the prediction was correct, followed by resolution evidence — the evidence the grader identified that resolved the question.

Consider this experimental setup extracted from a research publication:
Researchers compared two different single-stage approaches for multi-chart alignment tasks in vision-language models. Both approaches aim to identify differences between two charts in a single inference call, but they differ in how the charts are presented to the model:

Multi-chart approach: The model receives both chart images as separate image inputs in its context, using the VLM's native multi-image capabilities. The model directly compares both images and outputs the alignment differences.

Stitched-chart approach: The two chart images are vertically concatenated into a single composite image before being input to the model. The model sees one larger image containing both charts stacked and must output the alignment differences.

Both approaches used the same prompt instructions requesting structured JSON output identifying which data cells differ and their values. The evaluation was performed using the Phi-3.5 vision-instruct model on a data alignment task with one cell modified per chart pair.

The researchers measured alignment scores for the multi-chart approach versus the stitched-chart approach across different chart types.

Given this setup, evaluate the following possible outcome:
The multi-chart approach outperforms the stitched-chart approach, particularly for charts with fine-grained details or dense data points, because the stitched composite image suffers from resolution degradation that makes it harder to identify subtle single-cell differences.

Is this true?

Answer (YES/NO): NO